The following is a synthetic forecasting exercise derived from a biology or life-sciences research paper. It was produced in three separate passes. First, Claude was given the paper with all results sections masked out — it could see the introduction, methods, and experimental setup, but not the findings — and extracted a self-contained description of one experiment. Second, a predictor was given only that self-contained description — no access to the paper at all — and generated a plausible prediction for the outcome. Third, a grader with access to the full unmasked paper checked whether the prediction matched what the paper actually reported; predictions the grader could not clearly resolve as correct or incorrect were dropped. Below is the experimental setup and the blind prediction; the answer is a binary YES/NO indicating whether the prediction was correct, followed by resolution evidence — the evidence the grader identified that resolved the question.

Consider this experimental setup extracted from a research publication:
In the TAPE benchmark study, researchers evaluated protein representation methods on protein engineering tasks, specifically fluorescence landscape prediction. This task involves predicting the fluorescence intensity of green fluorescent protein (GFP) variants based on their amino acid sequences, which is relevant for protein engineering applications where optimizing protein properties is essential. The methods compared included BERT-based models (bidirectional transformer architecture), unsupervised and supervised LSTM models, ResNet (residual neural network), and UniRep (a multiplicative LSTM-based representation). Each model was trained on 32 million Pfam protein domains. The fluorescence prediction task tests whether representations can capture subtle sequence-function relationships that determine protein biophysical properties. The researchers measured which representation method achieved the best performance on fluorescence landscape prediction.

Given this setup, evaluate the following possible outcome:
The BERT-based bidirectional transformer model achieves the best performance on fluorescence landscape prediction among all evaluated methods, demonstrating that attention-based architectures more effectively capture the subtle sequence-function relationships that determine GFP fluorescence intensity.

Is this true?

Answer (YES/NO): YES